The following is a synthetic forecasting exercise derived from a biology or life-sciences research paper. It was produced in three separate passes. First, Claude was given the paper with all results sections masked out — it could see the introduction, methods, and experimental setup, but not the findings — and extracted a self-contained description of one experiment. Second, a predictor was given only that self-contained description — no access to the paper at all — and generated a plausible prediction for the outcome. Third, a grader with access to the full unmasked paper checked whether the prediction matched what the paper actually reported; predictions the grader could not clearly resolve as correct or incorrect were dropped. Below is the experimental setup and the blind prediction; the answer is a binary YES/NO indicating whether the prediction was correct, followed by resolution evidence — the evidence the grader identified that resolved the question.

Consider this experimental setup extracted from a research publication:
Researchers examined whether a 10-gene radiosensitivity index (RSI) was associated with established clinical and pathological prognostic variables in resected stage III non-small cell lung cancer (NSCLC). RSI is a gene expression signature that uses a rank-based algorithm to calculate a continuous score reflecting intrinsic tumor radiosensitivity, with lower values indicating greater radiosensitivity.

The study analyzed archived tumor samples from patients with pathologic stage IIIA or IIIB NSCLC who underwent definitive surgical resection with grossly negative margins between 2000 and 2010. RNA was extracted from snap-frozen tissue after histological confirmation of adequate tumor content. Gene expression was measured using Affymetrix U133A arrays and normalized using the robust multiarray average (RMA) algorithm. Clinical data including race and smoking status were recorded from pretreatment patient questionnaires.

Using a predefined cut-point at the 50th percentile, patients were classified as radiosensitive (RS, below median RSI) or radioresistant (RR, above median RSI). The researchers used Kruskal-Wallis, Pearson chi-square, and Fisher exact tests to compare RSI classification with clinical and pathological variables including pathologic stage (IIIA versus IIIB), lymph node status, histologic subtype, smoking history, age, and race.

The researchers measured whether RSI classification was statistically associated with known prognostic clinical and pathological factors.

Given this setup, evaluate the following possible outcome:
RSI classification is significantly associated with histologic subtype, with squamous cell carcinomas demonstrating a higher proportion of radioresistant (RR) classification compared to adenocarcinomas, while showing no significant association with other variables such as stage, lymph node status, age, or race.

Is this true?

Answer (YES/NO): NO